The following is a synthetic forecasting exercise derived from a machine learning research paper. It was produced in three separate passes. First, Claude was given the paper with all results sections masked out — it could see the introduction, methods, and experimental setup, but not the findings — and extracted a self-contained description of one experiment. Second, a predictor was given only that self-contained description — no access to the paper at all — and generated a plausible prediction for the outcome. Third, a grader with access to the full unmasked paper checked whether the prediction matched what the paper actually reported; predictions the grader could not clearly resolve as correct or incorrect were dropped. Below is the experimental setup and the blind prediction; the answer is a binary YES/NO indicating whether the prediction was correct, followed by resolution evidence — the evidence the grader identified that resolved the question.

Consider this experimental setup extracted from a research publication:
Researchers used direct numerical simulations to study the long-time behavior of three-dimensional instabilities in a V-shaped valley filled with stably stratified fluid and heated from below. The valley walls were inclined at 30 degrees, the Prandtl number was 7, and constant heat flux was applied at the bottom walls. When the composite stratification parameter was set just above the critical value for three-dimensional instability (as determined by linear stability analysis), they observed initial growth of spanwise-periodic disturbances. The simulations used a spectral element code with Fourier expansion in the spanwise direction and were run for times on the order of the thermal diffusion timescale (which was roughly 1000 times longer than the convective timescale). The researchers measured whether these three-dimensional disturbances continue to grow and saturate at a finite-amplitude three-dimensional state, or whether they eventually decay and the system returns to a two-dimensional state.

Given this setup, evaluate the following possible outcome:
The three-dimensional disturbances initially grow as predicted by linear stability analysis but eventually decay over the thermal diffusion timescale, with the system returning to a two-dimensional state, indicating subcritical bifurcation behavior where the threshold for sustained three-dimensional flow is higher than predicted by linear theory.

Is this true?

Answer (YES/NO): YES